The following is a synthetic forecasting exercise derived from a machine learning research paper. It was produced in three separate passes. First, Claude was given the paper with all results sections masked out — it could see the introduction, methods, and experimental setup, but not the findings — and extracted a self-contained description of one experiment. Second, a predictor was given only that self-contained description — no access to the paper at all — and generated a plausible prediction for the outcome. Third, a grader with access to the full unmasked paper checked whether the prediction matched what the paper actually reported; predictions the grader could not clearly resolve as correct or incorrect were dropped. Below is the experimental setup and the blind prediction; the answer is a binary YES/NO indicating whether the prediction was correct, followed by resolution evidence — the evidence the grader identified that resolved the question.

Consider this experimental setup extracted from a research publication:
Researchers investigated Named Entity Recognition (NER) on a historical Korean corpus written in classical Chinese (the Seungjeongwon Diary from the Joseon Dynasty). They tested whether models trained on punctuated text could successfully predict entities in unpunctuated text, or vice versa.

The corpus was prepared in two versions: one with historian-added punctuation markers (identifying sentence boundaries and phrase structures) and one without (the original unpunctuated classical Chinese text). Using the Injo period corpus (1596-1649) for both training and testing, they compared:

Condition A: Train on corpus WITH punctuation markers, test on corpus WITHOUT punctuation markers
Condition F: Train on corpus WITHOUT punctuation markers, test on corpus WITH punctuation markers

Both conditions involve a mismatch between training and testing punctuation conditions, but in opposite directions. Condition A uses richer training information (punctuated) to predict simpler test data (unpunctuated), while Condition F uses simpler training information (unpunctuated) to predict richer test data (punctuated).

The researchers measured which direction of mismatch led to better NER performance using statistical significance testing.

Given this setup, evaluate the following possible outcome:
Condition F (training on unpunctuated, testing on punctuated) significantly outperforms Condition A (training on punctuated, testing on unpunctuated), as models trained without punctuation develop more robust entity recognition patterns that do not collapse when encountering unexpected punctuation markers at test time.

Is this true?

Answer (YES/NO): NO